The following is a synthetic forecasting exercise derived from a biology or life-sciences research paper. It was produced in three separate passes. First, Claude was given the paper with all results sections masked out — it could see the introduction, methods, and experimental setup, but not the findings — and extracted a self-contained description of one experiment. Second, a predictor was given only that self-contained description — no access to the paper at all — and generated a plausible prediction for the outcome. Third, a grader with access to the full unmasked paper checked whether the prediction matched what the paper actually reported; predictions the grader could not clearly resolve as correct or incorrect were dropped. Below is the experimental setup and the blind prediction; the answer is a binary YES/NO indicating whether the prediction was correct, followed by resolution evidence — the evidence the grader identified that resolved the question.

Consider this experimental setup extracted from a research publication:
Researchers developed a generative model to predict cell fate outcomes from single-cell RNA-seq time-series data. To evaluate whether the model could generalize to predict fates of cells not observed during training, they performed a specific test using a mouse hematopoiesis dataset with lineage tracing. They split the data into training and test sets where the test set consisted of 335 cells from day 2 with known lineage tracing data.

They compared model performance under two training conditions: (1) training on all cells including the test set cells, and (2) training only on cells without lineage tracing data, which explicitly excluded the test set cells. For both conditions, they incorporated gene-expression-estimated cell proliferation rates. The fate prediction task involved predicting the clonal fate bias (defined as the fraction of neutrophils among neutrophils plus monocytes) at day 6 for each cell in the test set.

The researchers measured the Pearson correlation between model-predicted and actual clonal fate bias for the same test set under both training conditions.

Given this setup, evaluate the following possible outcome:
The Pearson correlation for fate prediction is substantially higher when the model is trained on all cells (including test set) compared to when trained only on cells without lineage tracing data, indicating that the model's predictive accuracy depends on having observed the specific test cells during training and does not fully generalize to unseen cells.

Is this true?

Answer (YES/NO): NO